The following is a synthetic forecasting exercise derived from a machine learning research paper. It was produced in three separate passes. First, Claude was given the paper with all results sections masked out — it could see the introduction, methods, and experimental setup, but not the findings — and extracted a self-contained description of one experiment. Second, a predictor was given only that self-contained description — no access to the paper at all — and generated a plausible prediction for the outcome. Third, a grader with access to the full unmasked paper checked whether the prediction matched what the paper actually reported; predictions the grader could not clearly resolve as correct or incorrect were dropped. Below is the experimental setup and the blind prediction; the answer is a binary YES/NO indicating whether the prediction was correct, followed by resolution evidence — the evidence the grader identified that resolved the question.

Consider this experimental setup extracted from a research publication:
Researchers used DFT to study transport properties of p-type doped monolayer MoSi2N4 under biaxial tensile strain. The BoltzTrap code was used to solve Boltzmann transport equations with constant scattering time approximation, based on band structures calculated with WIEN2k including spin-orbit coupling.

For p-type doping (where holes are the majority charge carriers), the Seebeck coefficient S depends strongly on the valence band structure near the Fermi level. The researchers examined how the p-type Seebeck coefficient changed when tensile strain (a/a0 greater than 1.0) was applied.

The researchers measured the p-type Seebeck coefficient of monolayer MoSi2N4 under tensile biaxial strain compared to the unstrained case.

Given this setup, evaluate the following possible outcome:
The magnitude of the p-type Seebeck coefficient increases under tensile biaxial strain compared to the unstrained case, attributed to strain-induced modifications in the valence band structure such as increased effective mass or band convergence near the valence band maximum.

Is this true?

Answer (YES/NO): YES